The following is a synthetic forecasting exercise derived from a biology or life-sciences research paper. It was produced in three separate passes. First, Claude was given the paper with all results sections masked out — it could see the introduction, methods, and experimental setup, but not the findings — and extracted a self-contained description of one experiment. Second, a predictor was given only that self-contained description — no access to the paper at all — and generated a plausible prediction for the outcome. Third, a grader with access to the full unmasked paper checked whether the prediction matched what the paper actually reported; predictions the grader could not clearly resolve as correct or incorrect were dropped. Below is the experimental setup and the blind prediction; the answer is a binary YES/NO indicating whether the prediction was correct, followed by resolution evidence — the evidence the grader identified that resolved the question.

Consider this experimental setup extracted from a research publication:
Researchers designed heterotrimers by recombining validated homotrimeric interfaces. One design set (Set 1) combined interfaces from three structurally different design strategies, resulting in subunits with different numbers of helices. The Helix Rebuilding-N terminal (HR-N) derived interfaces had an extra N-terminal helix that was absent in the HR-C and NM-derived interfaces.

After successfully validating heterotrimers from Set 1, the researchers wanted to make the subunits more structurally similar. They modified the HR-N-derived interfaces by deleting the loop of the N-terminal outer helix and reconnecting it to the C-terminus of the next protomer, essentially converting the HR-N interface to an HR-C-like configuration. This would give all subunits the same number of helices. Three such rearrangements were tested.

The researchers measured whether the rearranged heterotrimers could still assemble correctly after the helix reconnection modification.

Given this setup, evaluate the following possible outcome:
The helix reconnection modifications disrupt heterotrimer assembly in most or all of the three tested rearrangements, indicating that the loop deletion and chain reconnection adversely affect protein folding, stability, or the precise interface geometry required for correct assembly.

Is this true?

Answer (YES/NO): NO